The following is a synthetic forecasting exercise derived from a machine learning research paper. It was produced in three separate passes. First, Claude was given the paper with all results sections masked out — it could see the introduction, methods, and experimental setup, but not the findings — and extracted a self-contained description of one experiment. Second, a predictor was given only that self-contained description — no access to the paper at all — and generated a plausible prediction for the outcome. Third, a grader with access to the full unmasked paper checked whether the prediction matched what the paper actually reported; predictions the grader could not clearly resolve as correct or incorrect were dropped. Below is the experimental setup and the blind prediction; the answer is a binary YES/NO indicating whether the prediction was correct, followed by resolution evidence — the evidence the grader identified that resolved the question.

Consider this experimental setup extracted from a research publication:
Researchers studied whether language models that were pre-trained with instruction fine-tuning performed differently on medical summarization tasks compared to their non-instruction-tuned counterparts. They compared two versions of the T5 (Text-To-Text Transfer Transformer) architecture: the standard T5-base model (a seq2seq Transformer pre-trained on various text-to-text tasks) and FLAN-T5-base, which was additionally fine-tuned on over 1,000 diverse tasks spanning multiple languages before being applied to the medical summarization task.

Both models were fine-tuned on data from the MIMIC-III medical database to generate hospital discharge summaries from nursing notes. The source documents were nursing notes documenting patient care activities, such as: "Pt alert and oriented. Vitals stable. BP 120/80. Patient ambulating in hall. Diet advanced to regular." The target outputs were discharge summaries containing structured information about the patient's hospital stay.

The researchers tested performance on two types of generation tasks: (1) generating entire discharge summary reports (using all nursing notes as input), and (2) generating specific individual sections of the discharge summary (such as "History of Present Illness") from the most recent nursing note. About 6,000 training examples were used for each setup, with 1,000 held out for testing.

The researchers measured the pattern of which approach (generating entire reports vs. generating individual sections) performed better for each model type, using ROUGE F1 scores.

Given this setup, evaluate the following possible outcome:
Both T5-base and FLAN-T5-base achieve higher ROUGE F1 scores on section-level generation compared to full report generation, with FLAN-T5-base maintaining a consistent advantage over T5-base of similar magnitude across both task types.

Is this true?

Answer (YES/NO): NO